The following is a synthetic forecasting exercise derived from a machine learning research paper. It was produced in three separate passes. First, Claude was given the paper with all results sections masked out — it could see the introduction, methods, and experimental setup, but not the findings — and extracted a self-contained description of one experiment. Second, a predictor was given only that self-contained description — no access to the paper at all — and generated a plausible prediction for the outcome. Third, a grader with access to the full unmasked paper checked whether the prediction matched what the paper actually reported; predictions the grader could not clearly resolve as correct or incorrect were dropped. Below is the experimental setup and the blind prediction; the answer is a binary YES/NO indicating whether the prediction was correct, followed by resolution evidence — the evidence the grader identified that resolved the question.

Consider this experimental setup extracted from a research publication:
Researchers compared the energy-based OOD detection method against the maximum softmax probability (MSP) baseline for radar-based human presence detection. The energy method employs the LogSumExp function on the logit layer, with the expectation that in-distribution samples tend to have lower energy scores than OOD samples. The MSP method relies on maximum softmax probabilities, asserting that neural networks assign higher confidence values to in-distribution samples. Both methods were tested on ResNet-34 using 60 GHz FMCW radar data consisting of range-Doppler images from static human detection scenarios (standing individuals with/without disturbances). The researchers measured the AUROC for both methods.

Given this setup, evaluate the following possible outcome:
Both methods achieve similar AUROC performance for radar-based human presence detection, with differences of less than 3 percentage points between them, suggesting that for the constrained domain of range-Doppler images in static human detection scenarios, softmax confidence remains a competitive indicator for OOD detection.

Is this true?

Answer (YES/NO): NO